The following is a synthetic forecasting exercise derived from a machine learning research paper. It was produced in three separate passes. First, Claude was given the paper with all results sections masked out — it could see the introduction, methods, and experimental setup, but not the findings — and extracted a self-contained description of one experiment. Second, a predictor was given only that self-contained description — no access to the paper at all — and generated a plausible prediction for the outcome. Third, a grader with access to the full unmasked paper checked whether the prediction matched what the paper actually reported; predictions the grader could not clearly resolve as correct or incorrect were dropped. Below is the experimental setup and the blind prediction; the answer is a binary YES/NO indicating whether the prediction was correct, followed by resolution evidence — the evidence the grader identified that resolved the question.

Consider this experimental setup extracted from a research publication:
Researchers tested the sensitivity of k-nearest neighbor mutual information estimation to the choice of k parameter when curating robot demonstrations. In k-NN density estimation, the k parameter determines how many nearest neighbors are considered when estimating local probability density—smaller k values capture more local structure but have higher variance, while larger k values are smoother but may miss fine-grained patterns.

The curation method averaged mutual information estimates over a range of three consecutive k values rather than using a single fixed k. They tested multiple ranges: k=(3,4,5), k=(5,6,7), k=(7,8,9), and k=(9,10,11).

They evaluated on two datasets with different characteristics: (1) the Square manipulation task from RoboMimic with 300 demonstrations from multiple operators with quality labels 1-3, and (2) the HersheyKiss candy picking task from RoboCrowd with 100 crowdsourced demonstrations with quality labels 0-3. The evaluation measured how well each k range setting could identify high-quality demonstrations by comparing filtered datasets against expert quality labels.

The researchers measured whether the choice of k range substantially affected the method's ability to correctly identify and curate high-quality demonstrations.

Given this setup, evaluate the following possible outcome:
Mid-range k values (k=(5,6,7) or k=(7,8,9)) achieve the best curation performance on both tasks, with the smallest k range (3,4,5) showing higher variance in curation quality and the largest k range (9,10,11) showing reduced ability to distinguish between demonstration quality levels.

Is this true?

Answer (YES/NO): NO